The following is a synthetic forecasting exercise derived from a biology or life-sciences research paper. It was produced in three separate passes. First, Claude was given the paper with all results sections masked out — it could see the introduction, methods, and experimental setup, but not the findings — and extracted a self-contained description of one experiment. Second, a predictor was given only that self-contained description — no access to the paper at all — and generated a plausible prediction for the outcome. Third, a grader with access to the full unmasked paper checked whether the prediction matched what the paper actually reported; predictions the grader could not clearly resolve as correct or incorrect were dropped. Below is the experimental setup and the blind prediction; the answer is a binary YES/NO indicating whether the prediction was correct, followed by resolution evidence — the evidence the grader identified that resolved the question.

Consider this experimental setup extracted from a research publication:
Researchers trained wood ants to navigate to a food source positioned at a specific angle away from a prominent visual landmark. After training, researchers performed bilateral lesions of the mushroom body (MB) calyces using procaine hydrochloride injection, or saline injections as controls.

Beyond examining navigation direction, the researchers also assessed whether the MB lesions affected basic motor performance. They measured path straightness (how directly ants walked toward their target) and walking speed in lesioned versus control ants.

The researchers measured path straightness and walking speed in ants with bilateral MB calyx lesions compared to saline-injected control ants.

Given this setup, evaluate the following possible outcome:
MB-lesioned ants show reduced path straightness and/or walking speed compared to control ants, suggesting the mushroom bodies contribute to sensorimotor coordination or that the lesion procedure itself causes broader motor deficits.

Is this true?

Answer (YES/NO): NO